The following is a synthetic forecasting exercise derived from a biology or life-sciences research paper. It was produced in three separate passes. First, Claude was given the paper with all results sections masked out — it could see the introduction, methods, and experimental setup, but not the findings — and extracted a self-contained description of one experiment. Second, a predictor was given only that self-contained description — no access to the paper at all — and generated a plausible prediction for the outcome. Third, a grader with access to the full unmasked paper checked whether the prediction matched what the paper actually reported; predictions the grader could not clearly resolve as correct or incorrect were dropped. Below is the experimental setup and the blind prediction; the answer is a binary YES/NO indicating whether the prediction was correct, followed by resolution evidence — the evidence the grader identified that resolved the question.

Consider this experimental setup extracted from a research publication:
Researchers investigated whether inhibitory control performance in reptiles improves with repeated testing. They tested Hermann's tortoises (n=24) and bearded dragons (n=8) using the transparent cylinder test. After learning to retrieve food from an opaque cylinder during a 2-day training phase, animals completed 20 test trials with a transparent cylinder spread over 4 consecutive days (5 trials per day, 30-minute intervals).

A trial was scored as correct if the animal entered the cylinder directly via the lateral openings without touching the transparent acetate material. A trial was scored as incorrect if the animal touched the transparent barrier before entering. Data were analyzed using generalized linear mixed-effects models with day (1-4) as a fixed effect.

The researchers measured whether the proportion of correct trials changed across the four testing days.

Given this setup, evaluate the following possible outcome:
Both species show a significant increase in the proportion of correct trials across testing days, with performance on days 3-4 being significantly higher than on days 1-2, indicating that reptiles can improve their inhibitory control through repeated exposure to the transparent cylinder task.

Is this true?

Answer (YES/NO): NO